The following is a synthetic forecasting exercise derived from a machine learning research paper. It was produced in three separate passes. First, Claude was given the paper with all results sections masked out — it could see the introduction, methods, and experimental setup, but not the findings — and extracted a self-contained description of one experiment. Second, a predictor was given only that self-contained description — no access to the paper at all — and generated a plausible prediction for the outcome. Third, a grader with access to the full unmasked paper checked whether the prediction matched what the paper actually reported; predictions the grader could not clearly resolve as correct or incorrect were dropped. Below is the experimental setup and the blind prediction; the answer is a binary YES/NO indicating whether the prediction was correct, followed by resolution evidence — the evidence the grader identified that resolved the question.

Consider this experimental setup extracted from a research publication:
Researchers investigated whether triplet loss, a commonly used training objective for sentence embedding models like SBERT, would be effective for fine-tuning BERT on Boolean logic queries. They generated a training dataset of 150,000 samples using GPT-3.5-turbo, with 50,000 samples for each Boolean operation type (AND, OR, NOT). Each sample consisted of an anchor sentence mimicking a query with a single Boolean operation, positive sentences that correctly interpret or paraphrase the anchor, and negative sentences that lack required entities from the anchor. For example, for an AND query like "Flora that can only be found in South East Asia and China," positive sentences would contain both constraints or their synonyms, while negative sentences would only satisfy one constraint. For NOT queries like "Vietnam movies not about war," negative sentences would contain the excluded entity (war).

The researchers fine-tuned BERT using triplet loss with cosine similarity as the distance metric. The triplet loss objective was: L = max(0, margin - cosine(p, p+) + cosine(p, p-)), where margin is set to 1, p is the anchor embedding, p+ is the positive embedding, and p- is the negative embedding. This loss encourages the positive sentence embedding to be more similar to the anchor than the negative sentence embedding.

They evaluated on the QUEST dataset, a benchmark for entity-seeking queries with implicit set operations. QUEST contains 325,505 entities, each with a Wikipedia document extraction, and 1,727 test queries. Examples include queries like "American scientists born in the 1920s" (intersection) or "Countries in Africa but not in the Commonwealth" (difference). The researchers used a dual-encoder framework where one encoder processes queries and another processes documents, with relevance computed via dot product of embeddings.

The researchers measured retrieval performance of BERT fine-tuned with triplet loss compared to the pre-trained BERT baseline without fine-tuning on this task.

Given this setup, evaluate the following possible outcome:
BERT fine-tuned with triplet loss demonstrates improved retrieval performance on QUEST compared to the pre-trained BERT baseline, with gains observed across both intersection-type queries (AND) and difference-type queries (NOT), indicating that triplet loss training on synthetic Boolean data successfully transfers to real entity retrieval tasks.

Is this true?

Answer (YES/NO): NO